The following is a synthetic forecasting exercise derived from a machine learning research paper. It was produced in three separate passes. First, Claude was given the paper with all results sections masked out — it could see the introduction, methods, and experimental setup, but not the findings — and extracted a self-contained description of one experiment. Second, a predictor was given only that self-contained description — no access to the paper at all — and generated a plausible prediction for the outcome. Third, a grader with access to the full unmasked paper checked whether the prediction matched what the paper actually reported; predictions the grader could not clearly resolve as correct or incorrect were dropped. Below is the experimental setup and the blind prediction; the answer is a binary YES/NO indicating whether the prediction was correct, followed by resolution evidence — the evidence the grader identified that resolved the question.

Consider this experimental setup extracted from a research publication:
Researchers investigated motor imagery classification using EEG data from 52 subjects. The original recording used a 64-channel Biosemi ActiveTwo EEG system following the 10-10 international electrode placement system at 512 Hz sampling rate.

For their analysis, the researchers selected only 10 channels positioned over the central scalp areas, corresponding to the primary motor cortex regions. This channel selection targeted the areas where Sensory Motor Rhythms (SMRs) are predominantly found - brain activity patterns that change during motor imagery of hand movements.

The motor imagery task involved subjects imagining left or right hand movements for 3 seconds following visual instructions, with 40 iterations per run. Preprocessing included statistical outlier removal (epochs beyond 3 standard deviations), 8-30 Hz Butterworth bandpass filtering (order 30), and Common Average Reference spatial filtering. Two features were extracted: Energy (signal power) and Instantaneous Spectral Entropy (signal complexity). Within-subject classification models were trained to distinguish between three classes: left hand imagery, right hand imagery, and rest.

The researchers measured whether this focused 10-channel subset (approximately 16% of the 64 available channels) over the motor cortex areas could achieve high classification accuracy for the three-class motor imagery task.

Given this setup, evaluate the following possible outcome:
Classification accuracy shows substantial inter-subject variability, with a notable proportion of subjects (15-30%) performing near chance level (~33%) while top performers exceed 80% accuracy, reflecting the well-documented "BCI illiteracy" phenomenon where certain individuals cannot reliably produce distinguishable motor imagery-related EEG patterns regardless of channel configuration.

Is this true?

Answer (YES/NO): NO